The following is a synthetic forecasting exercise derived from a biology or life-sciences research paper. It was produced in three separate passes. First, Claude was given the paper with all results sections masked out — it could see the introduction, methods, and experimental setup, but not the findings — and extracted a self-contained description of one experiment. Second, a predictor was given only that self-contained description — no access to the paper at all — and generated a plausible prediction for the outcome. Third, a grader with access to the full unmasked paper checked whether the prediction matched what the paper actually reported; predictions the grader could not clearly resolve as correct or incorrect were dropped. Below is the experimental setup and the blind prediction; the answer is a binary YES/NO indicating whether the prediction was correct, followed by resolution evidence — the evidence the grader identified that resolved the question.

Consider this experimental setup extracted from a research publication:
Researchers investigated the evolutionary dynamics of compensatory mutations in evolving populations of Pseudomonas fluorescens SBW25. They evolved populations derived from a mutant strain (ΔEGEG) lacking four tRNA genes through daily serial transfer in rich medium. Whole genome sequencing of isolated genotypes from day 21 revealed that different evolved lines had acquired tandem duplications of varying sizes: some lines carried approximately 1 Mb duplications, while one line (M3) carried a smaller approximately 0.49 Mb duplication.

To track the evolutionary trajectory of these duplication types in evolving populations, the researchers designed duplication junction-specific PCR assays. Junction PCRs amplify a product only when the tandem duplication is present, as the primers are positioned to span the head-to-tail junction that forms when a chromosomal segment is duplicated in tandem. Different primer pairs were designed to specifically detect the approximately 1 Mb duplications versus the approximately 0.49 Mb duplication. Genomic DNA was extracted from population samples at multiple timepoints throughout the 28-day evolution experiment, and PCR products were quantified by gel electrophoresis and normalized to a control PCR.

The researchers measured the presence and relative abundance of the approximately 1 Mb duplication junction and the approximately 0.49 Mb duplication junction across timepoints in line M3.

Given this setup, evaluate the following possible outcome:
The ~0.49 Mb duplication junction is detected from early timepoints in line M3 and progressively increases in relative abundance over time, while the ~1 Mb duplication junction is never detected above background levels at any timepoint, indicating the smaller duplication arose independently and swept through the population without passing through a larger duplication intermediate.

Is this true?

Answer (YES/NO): NO